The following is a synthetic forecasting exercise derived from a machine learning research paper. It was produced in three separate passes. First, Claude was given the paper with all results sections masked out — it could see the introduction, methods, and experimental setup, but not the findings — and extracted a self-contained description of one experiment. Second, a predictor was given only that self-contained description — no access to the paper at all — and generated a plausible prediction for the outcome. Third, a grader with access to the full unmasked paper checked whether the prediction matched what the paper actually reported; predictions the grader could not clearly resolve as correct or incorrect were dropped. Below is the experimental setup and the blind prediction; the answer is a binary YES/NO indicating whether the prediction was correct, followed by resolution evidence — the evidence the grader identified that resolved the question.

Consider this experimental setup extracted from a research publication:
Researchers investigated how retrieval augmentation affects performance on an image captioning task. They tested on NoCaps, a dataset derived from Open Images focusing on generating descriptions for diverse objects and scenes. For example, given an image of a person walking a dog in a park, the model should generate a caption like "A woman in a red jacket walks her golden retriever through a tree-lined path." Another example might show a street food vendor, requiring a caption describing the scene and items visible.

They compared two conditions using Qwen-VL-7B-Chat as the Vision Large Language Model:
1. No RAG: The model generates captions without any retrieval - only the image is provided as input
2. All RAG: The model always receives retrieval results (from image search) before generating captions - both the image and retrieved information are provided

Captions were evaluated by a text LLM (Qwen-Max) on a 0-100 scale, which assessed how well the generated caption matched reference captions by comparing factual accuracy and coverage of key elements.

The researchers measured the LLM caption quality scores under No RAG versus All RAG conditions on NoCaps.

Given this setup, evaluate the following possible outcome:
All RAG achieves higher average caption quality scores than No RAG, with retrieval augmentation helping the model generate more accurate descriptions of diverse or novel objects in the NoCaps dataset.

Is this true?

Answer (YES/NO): NO